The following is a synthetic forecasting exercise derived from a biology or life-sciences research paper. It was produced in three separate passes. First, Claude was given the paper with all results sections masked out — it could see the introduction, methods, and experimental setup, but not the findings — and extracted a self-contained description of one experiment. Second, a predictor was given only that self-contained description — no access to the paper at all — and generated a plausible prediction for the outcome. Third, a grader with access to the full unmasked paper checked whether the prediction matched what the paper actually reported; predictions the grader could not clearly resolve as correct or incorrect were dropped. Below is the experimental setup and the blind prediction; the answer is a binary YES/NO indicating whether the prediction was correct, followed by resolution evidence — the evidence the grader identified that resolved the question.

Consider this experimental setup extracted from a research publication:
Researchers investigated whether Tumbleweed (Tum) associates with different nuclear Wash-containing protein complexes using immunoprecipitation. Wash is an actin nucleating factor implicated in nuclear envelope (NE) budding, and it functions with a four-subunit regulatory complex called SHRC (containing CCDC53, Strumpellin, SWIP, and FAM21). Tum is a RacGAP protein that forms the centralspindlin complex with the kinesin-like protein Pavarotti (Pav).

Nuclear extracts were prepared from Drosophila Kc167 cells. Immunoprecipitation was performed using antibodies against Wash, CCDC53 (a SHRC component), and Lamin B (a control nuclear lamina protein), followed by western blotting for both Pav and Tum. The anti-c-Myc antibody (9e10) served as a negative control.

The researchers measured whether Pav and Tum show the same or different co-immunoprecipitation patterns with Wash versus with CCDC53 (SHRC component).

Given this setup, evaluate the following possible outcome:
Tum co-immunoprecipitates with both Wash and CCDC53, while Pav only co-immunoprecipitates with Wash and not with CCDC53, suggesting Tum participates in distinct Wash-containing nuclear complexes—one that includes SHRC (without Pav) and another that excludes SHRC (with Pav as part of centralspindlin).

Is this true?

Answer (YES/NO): YES